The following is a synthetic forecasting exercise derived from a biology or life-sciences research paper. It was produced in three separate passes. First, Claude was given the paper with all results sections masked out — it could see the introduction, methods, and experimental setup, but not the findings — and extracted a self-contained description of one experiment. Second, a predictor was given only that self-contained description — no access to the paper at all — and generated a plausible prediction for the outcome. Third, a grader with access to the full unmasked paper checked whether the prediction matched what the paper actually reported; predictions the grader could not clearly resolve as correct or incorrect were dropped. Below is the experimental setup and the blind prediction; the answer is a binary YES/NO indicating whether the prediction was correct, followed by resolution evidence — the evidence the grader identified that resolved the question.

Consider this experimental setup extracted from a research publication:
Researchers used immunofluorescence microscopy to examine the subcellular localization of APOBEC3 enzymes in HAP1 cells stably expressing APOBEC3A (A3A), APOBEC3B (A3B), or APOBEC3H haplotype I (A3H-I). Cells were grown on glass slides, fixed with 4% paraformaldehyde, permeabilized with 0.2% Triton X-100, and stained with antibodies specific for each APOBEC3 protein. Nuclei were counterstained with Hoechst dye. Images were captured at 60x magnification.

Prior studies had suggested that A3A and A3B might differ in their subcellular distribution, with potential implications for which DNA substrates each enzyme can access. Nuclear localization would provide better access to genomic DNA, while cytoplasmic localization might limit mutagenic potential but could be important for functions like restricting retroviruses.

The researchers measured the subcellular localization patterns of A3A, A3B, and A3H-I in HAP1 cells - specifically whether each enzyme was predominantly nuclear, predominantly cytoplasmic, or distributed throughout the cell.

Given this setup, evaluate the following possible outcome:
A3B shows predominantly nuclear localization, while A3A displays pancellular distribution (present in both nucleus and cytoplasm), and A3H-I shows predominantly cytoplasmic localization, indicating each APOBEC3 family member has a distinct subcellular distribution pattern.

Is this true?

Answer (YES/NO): NO